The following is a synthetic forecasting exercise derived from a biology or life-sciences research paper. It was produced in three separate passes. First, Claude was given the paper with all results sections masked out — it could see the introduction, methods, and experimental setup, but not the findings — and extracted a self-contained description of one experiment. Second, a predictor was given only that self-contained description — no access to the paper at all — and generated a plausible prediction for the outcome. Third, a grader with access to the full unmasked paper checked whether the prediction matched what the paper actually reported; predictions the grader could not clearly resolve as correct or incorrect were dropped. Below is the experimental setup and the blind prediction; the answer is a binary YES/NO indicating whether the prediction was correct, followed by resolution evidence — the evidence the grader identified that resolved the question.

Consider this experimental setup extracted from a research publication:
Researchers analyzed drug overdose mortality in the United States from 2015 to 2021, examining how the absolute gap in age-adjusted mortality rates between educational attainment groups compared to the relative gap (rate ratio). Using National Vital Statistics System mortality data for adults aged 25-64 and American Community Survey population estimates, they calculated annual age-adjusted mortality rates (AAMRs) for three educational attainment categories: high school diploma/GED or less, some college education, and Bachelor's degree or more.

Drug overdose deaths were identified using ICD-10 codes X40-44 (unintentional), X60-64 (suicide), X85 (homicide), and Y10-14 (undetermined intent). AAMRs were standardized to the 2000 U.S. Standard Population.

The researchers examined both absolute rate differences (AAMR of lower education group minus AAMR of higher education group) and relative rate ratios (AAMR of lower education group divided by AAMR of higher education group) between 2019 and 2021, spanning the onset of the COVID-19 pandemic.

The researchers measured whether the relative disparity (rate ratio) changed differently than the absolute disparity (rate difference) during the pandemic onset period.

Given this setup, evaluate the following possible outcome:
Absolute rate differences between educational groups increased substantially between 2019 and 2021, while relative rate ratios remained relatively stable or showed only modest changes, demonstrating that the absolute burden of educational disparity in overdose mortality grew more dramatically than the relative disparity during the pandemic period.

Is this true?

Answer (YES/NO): NO